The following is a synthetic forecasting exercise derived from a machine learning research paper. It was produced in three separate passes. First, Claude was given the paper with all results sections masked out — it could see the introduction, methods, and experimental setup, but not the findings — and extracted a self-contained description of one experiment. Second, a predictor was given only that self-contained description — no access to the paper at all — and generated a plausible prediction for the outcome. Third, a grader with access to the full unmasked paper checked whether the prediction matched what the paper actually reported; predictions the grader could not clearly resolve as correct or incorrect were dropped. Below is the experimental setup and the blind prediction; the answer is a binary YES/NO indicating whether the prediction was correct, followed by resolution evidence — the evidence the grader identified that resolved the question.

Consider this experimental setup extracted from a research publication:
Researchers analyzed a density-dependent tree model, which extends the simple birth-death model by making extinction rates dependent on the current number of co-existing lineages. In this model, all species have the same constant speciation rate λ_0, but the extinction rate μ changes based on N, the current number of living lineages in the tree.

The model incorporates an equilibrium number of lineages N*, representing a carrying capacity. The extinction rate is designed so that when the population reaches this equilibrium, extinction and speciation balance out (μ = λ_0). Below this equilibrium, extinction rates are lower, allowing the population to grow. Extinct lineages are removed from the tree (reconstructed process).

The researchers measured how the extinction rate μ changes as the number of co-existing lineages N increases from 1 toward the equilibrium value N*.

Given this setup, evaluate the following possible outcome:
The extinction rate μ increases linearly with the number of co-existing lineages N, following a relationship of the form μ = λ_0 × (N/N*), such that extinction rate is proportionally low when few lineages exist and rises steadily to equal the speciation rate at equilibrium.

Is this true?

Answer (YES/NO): YES